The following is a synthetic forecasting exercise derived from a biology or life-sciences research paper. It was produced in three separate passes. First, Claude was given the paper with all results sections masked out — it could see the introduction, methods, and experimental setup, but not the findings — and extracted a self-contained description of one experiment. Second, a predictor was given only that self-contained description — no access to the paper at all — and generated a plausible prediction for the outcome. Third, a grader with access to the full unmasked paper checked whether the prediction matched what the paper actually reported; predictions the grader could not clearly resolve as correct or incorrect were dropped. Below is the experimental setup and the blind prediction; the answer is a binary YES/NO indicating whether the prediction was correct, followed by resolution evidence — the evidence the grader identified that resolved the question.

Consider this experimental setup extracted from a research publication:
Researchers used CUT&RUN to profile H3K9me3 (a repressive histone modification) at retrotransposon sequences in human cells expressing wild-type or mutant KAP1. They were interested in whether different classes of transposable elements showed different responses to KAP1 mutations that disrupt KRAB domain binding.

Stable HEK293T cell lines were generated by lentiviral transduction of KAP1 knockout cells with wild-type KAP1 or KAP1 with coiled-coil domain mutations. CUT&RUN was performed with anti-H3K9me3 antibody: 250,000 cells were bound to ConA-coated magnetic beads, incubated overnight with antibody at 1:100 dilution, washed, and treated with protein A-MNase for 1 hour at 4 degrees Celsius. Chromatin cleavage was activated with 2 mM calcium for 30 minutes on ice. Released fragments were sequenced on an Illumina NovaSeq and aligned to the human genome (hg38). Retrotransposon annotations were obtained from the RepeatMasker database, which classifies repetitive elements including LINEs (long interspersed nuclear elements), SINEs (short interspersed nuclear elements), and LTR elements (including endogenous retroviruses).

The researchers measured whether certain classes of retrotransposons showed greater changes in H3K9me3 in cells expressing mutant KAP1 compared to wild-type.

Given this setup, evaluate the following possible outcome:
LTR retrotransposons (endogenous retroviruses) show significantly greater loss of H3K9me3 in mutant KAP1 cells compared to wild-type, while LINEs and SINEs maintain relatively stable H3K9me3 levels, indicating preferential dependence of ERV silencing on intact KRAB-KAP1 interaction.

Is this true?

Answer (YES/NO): NO